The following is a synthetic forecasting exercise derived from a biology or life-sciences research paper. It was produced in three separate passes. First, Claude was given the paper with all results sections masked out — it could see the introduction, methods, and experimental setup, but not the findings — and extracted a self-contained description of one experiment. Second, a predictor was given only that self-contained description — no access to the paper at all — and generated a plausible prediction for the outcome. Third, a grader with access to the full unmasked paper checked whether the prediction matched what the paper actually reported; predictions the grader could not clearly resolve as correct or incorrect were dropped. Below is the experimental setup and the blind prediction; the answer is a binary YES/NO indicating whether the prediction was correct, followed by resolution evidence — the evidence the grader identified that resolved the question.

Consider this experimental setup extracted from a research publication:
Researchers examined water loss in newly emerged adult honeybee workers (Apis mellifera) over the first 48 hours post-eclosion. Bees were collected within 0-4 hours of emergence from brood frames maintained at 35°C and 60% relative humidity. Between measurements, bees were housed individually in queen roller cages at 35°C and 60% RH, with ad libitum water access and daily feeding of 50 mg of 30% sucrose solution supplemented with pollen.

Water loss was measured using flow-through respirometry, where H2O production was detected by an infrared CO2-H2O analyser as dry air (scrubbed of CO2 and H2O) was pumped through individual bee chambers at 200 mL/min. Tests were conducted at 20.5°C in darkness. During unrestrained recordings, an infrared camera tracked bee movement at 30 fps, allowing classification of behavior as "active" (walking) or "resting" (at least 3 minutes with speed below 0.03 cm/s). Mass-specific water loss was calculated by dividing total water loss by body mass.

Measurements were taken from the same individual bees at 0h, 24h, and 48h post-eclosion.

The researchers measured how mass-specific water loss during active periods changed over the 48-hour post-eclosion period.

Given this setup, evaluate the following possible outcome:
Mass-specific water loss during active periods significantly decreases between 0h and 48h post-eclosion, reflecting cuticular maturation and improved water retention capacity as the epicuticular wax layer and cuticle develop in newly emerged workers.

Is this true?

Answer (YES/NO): NO